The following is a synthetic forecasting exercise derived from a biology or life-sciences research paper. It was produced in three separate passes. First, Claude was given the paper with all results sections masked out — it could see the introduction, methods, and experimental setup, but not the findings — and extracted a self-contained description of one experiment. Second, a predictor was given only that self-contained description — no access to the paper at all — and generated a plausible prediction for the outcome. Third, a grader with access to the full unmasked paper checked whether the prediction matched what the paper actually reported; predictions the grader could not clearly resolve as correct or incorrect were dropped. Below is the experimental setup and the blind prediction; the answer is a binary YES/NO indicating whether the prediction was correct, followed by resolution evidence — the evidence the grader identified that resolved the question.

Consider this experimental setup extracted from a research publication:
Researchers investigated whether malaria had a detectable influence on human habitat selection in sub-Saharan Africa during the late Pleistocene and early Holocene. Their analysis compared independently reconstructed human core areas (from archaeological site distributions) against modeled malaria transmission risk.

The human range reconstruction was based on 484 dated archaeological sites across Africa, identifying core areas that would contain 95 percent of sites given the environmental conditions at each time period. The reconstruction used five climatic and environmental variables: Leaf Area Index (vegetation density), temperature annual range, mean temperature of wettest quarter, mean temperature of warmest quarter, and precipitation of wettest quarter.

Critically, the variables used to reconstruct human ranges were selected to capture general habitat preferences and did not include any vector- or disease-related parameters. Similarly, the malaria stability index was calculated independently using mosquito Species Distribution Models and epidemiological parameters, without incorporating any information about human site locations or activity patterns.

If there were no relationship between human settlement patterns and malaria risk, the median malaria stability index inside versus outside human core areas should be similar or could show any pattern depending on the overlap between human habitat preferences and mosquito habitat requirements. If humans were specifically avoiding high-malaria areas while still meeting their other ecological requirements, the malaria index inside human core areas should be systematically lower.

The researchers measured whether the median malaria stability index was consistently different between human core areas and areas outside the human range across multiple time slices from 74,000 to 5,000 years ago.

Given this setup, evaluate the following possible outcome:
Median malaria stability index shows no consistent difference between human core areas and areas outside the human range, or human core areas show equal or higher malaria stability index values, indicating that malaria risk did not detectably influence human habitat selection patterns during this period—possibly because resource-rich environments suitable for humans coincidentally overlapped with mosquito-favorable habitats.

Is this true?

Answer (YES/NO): NO